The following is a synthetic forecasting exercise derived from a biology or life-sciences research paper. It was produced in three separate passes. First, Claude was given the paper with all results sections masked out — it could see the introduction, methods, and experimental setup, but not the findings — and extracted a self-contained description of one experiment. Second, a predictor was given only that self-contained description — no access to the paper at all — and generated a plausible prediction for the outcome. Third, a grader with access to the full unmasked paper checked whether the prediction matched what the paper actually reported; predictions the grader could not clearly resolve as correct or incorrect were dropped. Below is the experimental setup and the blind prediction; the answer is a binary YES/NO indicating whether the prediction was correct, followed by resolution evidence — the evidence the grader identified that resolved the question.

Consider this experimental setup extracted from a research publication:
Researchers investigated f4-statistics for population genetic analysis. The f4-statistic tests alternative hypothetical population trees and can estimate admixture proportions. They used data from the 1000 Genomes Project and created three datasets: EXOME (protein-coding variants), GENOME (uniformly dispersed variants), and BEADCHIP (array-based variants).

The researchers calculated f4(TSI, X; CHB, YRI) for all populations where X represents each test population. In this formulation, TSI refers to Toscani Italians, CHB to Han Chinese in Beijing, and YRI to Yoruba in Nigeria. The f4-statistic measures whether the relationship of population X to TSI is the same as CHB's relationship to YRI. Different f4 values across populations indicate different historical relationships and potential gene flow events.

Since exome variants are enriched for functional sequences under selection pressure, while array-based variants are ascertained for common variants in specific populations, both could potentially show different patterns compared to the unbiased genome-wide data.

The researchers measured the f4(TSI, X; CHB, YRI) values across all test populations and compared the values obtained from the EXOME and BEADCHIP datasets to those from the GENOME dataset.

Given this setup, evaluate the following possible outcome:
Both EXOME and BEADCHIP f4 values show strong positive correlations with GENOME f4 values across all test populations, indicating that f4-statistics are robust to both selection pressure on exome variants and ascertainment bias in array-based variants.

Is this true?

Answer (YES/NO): YES